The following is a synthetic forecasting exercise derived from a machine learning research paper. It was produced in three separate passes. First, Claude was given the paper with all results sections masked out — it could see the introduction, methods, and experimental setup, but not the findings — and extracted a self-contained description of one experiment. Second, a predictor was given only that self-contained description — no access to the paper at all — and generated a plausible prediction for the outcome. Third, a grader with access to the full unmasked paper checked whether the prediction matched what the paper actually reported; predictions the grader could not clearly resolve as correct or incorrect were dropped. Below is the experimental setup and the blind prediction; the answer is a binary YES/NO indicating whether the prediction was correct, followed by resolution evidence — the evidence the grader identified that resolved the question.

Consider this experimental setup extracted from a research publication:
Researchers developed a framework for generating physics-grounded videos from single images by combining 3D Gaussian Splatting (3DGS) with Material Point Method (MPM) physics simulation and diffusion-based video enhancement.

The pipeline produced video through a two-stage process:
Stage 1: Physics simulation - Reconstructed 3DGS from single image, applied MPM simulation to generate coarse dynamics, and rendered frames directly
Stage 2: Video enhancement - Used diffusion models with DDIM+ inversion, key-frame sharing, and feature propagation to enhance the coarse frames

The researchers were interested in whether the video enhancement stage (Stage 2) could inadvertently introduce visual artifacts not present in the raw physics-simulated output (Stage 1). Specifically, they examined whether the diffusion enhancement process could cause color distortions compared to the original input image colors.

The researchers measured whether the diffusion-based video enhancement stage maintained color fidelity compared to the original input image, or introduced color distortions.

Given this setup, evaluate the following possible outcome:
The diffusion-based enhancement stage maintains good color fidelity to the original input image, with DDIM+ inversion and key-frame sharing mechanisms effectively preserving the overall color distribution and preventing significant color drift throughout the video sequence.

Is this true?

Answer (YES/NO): NO